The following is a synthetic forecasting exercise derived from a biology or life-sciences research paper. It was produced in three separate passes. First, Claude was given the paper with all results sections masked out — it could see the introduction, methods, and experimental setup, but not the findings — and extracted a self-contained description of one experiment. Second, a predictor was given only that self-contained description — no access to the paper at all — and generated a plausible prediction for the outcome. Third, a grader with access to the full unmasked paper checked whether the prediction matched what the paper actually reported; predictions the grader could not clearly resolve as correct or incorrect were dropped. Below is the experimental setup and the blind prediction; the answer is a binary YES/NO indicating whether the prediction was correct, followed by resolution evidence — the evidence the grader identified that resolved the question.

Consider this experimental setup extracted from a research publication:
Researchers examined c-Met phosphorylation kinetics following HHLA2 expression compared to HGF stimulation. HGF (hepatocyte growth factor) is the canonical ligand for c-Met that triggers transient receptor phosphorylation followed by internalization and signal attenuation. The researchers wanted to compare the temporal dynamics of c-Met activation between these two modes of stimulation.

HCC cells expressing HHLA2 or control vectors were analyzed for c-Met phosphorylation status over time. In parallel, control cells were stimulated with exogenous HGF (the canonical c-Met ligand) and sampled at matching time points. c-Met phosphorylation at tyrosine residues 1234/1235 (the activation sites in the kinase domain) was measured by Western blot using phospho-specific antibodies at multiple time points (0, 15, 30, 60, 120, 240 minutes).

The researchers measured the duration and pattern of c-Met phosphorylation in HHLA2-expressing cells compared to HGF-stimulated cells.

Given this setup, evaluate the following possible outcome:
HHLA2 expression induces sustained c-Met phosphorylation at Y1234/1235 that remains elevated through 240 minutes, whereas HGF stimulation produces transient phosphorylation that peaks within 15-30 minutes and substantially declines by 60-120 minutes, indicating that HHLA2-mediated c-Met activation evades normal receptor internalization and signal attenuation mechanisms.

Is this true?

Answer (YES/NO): YES